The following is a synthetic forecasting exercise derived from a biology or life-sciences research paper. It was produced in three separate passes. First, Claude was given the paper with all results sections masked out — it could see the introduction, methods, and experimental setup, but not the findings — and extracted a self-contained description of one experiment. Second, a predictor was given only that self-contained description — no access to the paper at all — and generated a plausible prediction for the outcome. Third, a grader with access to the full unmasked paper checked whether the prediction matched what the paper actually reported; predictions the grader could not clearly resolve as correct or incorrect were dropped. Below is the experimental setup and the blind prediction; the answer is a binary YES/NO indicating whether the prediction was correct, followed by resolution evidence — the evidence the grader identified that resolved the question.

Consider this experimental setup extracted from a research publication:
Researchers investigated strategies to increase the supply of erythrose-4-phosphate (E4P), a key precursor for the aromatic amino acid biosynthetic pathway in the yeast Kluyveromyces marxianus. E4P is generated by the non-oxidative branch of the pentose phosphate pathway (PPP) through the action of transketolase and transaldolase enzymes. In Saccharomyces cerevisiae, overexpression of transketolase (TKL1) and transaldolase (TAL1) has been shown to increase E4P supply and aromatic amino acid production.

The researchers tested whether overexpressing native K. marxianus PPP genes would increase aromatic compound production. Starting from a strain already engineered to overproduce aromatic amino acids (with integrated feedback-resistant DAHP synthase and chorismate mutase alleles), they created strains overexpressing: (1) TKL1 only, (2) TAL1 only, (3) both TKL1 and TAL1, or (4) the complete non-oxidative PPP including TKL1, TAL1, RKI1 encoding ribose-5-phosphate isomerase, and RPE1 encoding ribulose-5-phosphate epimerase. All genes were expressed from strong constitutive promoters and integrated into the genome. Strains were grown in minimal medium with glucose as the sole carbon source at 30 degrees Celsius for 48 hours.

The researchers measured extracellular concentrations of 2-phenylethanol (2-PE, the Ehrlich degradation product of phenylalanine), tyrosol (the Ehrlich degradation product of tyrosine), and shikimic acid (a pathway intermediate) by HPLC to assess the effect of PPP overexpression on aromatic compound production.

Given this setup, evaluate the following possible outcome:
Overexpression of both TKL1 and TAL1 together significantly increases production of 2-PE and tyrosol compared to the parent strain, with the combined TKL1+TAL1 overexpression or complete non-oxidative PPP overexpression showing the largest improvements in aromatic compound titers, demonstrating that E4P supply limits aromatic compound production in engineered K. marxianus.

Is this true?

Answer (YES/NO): YES